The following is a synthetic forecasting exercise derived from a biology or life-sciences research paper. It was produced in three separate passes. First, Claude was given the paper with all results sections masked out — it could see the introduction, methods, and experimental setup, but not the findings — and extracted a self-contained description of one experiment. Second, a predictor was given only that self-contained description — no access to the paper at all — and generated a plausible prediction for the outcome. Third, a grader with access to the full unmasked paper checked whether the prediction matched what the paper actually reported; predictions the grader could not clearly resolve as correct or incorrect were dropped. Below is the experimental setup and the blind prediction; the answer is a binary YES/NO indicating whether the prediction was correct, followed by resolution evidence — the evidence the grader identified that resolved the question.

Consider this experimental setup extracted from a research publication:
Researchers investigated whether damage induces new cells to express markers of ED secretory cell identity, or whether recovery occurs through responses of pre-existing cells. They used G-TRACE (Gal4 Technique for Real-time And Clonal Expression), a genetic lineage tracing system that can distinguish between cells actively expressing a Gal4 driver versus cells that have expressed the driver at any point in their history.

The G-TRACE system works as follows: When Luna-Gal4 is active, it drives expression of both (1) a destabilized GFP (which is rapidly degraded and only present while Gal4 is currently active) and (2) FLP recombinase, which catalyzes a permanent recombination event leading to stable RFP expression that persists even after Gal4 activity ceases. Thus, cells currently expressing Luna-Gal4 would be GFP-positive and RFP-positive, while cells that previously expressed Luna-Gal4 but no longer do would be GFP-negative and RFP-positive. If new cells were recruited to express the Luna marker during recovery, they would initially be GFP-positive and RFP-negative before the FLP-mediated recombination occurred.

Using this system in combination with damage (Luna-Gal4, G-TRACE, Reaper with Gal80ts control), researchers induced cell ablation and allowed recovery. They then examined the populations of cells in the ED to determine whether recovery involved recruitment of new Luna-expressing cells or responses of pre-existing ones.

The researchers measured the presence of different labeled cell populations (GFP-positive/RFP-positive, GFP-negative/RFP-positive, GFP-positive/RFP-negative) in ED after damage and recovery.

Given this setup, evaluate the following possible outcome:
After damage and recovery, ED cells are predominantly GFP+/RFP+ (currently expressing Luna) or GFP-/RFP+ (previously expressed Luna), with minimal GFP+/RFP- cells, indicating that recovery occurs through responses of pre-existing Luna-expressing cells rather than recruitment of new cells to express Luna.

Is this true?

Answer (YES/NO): YES